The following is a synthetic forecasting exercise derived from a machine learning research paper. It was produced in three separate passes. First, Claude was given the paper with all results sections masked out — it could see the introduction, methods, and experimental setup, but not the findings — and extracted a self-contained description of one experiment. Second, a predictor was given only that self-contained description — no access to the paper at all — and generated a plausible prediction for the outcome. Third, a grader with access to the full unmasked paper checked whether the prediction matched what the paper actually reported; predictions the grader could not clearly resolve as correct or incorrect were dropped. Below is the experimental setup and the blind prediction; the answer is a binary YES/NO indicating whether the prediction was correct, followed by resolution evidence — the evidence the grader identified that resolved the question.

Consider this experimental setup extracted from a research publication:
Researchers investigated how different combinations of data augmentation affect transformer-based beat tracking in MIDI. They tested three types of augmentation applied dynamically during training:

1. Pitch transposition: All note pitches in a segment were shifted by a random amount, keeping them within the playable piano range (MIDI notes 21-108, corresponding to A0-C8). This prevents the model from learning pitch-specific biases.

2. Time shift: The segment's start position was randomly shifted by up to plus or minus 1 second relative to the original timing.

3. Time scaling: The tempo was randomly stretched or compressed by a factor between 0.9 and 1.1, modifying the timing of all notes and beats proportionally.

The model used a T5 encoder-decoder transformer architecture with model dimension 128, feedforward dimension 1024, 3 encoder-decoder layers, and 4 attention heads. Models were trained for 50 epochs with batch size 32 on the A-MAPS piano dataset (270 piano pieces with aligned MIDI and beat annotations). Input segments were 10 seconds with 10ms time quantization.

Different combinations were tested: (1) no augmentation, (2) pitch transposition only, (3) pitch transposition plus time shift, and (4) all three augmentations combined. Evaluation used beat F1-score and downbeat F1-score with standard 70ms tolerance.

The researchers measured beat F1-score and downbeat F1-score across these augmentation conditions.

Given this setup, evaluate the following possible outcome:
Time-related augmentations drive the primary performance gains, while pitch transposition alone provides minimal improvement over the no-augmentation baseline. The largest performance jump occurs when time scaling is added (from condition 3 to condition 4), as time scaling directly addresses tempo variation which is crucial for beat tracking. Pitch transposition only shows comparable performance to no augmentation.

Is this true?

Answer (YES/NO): NO